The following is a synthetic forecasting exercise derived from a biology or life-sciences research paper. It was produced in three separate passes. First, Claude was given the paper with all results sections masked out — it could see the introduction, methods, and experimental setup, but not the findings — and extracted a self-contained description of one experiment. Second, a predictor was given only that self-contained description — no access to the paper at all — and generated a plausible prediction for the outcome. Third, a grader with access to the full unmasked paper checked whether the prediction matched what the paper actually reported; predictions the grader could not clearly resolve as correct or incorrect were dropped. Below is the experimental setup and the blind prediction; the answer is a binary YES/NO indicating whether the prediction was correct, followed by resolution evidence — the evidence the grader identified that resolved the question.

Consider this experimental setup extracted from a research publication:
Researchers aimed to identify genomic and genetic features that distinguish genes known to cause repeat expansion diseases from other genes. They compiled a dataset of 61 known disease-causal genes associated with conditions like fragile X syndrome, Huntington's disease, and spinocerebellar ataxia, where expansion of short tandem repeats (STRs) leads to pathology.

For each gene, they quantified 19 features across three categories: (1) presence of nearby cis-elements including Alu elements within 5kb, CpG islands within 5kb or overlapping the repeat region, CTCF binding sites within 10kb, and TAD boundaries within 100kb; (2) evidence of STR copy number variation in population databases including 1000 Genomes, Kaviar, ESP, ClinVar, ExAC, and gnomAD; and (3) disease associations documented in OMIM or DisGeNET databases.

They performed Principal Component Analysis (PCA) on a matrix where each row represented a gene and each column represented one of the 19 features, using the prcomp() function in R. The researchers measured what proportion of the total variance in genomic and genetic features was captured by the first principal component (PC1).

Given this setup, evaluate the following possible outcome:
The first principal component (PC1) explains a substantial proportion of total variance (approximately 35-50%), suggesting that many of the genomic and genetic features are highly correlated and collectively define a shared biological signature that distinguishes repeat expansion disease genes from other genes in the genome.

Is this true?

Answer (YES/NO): NO